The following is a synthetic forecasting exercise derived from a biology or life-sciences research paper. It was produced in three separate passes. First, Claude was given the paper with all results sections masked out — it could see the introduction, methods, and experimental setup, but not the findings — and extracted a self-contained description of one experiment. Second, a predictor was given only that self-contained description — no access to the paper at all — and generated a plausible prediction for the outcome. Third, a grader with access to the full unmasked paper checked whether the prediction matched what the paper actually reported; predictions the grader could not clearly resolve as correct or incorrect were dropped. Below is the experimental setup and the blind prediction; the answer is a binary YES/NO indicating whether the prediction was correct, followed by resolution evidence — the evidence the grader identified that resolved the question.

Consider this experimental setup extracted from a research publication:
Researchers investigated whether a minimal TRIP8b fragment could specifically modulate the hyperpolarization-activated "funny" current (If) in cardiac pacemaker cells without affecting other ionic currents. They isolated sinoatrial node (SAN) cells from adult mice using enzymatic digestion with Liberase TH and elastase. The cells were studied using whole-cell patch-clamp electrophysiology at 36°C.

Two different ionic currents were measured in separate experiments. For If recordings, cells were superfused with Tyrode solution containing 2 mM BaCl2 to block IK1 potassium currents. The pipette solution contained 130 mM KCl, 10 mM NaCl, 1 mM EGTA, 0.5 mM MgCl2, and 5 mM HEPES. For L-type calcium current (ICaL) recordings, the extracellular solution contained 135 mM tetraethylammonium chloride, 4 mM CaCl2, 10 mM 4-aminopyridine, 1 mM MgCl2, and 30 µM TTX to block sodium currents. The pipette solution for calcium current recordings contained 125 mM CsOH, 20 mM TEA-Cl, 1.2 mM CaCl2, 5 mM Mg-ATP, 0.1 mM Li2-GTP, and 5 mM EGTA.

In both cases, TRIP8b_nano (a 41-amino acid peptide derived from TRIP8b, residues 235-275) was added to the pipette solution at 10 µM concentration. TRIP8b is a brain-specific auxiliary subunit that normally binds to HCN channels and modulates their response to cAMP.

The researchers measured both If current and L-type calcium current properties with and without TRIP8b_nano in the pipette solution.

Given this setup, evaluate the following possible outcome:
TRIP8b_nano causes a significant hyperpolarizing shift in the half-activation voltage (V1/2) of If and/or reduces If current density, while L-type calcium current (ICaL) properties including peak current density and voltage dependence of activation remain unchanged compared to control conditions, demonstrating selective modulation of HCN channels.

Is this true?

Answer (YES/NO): YES